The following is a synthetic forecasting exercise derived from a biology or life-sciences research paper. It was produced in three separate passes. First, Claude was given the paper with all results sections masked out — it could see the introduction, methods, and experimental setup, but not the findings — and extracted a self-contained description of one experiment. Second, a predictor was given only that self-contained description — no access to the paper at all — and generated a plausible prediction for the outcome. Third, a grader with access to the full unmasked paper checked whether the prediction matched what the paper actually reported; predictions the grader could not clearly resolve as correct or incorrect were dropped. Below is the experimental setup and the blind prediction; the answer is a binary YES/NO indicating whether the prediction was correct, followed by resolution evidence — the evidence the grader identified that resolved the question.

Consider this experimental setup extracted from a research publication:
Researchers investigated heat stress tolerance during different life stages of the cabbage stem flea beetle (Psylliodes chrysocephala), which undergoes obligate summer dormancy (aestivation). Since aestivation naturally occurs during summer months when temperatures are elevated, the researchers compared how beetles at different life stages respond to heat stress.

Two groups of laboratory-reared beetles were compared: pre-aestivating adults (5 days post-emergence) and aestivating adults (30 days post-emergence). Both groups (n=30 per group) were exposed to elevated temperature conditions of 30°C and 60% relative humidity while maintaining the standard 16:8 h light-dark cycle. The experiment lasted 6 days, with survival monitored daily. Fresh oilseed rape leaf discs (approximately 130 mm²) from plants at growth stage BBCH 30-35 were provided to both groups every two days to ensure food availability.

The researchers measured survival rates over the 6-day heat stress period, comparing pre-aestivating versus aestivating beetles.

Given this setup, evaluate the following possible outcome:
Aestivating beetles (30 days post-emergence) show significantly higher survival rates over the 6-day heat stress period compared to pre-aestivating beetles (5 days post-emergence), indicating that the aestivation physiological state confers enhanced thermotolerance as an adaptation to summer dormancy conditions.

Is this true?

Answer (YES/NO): YES